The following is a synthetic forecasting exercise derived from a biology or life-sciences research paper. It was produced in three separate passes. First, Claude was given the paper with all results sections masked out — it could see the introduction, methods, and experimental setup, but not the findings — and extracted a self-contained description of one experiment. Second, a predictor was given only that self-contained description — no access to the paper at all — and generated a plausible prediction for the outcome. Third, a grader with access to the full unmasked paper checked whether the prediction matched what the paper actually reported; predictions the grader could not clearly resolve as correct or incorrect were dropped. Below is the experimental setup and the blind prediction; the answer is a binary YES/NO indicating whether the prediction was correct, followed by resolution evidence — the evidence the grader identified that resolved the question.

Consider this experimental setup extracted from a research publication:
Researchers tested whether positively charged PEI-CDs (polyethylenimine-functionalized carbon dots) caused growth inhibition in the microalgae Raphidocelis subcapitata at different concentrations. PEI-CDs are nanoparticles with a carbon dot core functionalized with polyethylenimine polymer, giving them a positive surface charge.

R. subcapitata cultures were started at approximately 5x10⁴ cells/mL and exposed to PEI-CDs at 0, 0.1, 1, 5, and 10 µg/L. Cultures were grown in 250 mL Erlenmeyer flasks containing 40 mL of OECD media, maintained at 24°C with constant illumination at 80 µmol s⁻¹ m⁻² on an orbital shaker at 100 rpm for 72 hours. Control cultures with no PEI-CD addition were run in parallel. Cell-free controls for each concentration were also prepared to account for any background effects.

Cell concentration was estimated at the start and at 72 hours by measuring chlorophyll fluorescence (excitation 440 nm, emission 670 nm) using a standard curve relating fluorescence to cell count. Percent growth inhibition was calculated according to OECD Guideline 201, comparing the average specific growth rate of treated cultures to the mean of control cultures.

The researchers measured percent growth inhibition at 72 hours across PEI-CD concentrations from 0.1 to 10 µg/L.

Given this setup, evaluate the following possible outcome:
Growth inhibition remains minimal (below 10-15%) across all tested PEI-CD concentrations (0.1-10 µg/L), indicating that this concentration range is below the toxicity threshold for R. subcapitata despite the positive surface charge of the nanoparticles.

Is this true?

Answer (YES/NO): NO